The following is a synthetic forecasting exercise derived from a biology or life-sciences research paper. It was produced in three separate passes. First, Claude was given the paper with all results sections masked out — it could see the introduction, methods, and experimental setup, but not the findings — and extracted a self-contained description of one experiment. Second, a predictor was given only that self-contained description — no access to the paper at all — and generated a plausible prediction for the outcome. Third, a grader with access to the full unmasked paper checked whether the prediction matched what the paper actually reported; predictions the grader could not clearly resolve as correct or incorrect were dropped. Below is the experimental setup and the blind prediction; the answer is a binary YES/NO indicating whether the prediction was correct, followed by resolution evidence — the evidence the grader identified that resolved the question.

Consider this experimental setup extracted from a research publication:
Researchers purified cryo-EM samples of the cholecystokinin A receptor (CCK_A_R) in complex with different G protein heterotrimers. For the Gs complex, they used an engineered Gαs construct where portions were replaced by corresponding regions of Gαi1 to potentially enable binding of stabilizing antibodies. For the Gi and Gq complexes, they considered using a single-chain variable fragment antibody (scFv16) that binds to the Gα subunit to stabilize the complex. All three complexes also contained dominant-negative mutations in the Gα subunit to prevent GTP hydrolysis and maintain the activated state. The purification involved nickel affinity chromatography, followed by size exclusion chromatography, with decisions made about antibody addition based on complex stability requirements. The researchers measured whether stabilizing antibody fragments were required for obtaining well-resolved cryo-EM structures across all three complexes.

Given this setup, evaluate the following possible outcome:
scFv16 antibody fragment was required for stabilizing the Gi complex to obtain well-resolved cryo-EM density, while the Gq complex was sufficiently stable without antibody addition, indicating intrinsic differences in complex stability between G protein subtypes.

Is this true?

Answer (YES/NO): NO